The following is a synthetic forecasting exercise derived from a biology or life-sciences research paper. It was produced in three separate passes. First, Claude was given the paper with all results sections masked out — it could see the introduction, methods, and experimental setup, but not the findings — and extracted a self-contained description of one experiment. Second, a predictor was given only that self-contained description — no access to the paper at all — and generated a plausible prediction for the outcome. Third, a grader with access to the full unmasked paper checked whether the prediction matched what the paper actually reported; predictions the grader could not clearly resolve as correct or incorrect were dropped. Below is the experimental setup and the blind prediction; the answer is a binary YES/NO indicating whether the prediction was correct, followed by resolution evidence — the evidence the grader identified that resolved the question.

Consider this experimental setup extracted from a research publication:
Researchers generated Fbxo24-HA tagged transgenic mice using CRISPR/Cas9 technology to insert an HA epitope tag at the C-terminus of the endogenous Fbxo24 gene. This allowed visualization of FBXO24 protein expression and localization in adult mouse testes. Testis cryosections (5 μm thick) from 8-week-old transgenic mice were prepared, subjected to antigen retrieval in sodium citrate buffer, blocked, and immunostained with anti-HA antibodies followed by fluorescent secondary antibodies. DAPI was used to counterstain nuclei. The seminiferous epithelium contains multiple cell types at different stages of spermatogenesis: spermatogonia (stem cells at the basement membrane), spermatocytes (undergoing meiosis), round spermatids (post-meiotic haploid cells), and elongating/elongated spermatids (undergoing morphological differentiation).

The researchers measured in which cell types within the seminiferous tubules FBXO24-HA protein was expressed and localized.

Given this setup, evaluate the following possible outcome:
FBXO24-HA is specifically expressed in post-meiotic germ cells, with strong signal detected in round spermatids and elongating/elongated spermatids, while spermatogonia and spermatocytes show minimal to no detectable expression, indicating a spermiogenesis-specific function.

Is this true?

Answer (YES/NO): YES